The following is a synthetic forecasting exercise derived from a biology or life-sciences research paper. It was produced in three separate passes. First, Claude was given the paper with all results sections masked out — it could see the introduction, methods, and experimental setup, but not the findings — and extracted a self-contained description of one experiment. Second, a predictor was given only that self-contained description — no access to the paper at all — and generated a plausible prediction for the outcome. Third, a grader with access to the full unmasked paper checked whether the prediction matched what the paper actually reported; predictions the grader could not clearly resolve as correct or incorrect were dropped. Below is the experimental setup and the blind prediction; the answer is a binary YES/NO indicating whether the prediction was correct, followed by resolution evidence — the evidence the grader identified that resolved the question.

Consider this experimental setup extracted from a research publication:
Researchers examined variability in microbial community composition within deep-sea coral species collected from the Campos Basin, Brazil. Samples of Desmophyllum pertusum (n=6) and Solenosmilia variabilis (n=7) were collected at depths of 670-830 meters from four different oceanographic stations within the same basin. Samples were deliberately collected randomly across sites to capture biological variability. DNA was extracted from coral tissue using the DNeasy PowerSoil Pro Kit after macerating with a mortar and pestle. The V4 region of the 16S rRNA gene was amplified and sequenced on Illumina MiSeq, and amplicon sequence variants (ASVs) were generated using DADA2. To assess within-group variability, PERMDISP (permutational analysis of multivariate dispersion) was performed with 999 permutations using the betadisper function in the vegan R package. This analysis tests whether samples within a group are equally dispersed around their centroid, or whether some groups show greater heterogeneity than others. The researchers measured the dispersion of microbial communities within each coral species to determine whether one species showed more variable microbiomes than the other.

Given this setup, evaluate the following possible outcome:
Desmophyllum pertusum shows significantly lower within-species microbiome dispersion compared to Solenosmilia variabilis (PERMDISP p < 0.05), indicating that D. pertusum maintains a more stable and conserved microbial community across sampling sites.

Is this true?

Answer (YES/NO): NO